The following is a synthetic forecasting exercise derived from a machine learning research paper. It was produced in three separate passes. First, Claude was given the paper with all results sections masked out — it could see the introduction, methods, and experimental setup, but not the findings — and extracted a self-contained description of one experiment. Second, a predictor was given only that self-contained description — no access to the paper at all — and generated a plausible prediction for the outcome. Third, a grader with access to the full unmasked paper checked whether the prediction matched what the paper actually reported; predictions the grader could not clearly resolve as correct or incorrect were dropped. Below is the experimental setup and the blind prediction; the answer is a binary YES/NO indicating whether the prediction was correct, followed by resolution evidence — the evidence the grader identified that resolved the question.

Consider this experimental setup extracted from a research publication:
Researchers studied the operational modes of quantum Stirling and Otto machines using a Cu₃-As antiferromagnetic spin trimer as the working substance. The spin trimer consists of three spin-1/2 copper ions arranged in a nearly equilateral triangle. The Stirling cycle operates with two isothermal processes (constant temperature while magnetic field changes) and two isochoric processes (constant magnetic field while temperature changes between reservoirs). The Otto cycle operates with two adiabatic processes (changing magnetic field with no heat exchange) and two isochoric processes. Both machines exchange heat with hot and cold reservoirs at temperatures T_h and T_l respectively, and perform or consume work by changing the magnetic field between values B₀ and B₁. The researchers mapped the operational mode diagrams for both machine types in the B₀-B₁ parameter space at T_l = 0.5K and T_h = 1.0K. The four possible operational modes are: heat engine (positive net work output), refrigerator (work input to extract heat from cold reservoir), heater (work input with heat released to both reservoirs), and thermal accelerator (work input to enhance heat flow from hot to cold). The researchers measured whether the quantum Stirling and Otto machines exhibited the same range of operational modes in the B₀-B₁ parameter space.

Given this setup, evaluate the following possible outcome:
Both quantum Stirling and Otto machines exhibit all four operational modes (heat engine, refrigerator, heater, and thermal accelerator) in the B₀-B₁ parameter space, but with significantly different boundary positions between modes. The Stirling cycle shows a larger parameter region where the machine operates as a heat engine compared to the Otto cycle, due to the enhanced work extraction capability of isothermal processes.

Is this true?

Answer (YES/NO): YES